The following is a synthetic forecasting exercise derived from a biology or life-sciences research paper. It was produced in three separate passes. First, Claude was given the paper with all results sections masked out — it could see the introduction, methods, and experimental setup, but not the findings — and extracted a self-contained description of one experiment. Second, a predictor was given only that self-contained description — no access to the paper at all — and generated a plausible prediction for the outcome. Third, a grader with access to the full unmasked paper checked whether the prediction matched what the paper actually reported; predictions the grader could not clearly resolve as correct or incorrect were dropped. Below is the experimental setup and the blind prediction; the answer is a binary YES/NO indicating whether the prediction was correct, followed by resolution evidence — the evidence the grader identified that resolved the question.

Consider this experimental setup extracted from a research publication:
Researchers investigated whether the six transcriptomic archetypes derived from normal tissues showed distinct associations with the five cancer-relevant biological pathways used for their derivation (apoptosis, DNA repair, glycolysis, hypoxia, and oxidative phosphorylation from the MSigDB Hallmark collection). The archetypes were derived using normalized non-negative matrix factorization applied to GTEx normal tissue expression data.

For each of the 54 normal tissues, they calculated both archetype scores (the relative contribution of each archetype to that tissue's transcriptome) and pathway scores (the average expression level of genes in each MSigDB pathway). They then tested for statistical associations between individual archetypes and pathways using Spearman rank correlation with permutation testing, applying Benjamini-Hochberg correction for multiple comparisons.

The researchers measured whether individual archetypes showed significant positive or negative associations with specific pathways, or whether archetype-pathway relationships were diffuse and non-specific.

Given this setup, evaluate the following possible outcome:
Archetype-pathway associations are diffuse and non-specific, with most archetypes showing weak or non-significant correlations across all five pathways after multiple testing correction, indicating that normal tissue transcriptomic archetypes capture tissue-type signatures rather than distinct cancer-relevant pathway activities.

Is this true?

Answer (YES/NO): NO